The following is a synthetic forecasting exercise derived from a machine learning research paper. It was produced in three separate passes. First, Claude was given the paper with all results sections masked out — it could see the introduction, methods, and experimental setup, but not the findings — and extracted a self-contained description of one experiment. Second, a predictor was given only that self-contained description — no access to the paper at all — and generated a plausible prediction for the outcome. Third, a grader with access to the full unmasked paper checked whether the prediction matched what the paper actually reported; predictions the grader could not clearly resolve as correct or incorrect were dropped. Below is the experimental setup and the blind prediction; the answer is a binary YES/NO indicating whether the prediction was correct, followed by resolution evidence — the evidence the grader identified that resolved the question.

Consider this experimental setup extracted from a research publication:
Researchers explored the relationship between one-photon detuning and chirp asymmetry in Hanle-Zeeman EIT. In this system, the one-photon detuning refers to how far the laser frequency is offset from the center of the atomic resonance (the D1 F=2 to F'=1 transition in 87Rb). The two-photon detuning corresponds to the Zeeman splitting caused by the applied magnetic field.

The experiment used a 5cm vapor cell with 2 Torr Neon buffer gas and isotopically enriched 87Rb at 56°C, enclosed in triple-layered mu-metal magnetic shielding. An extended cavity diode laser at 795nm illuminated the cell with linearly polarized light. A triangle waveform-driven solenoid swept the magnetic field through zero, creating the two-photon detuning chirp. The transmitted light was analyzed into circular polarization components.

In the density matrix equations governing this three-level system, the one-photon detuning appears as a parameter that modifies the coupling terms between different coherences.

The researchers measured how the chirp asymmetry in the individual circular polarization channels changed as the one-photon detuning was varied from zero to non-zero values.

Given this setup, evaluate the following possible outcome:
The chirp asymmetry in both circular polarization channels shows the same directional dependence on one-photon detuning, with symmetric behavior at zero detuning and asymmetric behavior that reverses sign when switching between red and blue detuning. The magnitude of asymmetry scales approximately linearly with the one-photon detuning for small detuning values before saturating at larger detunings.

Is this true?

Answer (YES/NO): NO